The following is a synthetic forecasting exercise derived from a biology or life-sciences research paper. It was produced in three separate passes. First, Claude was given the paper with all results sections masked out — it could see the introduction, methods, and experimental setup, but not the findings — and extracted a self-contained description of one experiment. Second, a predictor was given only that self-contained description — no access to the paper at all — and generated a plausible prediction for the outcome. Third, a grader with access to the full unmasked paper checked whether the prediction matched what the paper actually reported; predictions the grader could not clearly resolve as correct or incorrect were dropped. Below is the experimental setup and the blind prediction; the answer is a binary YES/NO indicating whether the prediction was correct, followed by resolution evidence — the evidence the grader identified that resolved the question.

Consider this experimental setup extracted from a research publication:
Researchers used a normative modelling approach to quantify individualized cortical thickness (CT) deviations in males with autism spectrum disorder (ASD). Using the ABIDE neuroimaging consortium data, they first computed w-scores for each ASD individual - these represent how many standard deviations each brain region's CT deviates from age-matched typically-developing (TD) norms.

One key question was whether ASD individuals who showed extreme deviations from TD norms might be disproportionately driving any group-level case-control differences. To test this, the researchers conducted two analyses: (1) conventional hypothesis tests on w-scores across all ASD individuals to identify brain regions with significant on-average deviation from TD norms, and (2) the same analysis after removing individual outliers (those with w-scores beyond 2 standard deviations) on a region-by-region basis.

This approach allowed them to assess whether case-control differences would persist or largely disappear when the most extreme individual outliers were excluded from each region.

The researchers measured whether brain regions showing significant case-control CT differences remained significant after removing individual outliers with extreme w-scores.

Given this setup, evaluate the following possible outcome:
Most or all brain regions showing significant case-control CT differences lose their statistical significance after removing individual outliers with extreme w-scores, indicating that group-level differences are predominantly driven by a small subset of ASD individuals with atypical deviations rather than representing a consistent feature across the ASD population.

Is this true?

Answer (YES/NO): YES